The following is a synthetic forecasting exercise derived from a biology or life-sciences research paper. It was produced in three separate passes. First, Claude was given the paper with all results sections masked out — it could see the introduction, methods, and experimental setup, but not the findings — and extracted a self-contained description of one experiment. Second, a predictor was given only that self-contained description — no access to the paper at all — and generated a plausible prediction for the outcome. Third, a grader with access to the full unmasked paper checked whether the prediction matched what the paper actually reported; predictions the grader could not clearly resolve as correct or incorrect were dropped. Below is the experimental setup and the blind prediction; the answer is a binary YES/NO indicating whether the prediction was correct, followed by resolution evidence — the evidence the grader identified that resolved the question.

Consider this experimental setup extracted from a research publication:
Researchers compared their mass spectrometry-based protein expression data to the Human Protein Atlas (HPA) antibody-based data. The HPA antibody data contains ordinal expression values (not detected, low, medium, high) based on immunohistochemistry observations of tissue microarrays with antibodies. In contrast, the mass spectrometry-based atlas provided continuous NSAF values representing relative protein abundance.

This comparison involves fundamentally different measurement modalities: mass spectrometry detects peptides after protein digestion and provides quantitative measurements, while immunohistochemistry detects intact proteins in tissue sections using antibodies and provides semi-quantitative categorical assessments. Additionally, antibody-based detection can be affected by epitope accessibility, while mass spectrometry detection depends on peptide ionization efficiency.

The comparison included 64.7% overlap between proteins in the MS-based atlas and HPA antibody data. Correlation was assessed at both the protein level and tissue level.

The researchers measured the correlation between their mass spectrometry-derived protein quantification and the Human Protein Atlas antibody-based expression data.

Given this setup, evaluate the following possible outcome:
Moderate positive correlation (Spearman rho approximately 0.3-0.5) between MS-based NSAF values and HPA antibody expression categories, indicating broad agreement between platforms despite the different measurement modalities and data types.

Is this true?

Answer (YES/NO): NO